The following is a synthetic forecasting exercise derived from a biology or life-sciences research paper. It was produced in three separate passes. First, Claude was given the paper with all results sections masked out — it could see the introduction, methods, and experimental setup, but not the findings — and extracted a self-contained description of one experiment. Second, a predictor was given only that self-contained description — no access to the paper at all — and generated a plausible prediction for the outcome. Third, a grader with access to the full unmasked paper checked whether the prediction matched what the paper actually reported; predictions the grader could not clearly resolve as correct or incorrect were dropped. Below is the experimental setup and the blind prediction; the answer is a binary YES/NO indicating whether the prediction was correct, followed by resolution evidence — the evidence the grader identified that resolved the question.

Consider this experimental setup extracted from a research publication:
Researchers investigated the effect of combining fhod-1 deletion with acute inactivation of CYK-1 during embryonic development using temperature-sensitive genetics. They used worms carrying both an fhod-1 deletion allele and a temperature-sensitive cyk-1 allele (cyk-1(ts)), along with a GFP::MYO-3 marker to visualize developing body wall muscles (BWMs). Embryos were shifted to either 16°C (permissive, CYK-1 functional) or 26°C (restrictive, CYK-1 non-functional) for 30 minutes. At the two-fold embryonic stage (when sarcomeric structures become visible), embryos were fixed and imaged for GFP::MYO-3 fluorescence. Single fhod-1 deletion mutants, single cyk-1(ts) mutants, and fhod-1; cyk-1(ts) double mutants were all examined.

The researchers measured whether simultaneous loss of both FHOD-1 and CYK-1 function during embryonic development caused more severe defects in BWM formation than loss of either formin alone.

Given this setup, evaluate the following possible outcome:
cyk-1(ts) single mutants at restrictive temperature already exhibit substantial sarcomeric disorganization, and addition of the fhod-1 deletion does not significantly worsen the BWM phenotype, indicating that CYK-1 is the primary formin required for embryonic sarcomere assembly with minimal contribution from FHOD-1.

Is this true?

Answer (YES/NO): NO